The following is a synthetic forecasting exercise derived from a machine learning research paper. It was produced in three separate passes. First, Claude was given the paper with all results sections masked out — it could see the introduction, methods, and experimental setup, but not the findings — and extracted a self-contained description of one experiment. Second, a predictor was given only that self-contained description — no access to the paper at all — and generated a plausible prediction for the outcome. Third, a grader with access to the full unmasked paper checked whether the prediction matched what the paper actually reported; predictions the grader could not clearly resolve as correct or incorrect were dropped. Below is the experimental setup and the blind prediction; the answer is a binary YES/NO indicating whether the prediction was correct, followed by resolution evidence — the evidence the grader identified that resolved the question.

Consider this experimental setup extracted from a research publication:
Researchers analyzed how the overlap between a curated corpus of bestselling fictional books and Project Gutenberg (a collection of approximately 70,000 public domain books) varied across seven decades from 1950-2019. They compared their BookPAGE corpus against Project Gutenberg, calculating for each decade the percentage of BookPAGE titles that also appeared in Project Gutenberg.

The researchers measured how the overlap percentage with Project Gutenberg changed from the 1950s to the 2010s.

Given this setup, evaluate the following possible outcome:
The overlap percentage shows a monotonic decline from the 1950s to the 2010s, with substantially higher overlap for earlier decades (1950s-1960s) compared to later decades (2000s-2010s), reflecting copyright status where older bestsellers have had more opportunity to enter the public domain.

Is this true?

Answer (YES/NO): NO